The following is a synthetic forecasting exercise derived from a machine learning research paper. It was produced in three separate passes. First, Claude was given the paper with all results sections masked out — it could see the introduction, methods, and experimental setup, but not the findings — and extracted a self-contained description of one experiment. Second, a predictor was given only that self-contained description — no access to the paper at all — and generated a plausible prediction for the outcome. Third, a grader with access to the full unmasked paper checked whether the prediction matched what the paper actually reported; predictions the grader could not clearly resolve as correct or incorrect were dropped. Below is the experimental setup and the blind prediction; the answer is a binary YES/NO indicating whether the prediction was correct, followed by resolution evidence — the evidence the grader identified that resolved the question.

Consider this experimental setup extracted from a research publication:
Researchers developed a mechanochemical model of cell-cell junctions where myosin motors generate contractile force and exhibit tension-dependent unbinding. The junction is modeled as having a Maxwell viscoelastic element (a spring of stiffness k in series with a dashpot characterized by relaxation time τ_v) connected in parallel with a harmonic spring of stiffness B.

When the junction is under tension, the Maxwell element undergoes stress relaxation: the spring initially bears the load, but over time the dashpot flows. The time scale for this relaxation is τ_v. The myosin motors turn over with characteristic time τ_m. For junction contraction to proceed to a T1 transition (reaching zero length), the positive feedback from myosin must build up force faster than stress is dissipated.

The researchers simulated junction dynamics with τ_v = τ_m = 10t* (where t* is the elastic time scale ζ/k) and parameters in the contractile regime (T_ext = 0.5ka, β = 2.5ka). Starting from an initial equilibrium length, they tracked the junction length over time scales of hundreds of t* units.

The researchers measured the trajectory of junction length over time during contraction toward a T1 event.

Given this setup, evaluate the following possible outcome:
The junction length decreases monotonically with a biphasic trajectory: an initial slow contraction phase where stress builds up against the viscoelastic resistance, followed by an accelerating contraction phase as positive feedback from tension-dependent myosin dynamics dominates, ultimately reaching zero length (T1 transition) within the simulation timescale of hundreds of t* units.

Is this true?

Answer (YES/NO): NO